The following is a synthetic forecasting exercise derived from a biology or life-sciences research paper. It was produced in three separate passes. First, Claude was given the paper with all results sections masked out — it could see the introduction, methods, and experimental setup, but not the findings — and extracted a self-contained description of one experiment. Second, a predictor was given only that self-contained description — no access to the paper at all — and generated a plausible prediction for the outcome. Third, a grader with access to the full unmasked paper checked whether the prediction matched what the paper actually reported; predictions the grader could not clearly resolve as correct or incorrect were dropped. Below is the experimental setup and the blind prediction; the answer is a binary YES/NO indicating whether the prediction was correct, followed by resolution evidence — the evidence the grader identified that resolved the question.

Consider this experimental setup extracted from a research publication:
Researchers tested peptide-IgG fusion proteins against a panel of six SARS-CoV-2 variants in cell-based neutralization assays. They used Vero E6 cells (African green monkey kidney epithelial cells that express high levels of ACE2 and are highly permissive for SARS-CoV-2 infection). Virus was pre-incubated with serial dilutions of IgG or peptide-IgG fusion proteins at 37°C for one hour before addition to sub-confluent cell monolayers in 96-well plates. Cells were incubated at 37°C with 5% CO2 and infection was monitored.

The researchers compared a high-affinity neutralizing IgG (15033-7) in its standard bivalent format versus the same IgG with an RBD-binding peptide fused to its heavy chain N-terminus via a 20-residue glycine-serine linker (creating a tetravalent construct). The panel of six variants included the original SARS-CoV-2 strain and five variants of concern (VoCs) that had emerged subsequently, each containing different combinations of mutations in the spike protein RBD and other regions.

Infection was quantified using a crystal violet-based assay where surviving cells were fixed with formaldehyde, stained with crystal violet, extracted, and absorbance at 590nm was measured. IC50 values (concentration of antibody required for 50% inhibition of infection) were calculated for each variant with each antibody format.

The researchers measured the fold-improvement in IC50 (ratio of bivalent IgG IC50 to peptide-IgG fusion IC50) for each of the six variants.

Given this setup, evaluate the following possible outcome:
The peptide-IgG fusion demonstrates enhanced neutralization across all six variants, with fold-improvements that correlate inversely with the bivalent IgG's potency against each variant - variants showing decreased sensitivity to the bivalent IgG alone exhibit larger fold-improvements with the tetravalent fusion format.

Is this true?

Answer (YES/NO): YES